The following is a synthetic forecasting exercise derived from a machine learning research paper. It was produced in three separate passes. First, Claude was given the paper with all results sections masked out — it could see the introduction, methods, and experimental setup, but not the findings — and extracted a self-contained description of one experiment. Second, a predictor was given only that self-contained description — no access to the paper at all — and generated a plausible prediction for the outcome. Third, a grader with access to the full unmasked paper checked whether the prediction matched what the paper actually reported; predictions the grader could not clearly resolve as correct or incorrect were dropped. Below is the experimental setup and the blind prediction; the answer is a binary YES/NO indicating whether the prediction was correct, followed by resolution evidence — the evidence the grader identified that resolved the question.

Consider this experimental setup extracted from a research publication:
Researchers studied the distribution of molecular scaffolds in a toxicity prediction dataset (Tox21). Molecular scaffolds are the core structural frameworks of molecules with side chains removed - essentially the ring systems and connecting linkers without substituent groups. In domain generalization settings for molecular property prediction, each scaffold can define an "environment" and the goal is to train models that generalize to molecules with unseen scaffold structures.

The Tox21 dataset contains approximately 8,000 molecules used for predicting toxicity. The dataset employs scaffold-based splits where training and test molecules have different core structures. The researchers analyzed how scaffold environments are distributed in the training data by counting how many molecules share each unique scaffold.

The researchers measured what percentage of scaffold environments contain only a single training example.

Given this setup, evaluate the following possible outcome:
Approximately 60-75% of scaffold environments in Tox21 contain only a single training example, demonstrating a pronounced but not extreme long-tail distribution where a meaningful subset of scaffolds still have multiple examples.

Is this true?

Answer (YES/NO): YES